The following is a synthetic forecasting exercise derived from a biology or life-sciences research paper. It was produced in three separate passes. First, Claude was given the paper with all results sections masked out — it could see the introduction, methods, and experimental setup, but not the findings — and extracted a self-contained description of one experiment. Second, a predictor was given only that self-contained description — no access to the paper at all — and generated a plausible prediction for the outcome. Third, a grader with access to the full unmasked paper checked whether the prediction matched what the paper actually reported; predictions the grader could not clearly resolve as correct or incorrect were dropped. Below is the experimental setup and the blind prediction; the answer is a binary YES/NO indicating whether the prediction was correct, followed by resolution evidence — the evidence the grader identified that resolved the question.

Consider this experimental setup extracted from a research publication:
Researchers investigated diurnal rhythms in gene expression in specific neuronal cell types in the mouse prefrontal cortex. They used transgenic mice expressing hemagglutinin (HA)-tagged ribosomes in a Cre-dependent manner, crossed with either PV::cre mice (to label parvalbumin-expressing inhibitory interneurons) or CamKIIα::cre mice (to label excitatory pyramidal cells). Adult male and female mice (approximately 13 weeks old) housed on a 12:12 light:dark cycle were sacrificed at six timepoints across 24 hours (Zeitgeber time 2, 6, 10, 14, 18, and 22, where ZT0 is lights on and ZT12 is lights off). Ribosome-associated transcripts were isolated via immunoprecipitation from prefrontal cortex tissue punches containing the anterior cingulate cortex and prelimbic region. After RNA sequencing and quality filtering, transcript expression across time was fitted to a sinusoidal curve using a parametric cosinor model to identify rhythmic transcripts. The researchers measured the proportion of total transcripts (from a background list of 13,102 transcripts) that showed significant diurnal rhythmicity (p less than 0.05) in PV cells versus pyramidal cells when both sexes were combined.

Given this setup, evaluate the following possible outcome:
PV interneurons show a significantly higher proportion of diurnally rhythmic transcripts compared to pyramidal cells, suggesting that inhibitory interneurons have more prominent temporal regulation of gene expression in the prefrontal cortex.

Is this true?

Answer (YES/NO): NO